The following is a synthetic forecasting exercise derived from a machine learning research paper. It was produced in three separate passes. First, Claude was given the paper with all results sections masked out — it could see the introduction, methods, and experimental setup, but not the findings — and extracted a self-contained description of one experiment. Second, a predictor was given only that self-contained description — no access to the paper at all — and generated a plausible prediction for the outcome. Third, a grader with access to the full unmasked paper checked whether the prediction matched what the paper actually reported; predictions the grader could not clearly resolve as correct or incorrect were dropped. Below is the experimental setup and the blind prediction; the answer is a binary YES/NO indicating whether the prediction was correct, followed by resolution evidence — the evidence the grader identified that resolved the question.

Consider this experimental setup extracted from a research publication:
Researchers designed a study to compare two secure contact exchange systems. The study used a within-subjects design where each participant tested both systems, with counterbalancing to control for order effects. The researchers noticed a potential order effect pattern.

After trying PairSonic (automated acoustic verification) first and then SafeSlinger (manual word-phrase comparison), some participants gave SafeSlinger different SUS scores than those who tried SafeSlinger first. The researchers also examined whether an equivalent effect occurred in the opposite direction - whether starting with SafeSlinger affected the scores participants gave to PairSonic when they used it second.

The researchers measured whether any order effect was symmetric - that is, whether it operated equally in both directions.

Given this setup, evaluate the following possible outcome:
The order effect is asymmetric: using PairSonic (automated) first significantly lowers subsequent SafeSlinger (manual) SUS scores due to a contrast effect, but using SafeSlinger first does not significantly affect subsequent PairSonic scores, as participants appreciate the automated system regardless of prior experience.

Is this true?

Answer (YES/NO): YES